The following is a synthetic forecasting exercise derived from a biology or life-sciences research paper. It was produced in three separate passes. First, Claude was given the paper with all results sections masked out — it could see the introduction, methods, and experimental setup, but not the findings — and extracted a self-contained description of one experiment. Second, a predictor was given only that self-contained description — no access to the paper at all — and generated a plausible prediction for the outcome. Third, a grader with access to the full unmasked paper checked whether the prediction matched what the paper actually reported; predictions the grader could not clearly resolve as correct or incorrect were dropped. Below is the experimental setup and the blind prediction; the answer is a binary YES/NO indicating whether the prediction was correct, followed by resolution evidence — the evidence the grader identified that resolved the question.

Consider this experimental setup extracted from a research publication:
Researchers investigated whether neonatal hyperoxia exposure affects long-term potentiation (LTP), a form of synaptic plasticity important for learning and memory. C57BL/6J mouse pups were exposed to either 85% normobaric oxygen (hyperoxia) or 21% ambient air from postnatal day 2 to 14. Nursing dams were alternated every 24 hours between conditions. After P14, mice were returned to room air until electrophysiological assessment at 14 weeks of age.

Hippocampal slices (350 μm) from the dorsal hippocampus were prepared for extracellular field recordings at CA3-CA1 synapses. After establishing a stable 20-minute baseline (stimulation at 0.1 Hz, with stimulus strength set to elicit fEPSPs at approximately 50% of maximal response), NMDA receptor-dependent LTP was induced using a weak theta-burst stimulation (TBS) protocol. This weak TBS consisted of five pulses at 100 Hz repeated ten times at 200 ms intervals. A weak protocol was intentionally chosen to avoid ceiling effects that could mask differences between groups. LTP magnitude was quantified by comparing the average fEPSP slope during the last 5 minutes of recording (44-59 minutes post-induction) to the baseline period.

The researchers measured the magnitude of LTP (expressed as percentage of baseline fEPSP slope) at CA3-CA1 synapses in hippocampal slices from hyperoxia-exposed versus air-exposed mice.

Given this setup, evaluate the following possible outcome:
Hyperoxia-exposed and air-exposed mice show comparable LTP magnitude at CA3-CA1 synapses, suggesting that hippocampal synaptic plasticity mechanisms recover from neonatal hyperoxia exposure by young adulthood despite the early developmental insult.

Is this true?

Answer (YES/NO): NO